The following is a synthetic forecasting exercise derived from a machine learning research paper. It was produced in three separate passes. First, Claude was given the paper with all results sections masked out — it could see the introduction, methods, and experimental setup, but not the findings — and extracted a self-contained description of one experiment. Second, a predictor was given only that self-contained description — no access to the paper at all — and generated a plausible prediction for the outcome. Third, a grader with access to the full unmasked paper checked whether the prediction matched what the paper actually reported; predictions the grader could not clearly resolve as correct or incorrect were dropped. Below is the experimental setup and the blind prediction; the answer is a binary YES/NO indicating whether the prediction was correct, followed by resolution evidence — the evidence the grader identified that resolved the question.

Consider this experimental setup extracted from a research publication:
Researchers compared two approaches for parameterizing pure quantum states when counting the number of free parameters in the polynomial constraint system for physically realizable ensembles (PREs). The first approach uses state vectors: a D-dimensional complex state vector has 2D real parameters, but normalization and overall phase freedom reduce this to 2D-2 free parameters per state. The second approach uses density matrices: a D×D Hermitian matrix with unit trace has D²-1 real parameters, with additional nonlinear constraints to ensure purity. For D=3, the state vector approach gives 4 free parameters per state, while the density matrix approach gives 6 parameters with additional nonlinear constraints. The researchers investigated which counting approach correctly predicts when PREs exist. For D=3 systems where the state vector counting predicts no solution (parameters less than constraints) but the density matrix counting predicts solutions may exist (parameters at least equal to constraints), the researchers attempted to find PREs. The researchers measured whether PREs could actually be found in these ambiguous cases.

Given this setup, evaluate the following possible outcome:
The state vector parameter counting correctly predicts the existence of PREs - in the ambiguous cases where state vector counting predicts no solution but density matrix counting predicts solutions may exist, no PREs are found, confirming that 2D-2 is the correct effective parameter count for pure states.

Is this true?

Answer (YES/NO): YES